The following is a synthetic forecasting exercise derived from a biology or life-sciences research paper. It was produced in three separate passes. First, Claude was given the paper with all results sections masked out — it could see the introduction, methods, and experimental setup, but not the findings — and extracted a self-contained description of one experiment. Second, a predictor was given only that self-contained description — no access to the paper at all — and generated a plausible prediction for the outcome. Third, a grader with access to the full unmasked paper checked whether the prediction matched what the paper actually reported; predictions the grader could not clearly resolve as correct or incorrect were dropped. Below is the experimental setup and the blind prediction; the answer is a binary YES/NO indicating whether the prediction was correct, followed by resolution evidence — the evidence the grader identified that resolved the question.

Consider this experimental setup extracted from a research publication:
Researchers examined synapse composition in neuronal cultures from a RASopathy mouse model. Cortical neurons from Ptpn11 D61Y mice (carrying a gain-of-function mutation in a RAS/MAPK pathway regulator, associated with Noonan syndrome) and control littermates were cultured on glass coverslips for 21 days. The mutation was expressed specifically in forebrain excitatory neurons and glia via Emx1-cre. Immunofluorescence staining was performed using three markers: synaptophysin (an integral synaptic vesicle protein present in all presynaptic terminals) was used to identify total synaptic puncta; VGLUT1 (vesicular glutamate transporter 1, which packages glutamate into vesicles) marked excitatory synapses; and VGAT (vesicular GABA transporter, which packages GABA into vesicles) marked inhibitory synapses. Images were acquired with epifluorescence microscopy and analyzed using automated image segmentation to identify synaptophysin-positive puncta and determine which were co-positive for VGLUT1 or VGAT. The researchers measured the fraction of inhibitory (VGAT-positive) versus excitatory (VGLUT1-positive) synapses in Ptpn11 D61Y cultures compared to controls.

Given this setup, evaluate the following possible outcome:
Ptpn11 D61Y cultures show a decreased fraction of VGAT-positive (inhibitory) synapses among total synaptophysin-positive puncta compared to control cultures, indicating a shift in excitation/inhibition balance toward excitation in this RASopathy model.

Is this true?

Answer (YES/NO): YES